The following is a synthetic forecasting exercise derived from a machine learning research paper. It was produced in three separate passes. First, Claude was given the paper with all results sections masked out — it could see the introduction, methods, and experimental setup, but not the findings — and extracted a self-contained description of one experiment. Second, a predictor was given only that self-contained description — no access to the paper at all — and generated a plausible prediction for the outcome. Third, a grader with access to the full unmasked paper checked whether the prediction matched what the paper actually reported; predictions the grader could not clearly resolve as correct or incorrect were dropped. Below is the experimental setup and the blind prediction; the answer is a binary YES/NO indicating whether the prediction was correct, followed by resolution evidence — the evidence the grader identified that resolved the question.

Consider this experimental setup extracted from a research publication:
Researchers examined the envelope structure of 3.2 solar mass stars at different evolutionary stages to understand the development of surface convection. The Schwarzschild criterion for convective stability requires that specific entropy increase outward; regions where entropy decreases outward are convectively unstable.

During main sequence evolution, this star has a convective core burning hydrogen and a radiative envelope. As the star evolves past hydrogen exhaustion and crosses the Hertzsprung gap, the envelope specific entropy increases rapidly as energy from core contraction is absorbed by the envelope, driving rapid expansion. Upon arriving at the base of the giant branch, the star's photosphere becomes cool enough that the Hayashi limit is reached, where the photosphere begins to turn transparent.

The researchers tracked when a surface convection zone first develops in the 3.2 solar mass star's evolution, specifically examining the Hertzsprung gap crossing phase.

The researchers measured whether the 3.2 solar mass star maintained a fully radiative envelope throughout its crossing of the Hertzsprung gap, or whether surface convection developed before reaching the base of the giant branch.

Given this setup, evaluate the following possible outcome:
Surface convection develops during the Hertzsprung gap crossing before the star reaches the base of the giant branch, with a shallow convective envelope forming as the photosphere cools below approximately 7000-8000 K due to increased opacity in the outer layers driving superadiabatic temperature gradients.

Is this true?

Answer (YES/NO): NO